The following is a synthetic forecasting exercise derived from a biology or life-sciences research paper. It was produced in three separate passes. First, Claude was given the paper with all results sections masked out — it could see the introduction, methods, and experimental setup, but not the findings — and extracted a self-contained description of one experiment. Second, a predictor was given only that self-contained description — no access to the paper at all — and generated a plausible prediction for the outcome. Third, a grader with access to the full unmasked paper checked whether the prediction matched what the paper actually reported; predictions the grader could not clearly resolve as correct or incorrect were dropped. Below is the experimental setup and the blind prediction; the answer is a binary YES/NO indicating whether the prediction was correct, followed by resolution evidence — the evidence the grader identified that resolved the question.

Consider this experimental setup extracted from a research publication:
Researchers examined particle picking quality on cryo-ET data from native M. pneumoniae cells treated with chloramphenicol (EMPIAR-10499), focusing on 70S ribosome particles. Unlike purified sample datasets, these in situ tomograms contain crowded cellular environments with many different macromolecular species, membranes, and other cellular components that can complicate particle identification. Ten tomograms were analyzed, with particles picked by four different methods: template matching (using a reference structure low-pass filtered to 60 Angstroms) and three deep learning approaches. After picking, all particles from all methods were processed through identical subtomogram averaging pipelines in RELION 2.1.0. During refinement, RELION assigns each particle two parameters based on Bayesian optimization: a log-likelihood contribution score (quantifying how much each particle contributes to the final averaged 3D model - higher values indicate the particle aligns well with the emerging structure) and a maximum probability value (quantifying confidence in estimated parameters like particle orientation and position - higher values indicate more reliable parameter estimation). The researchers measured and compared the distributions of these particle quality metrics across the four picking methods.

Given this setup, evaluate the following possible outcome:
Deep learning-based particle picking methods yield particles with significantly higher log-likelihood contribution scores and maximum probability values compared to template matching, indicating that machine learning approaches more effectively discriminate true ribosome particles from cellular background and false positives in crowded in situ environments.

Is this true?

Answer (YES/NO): NO